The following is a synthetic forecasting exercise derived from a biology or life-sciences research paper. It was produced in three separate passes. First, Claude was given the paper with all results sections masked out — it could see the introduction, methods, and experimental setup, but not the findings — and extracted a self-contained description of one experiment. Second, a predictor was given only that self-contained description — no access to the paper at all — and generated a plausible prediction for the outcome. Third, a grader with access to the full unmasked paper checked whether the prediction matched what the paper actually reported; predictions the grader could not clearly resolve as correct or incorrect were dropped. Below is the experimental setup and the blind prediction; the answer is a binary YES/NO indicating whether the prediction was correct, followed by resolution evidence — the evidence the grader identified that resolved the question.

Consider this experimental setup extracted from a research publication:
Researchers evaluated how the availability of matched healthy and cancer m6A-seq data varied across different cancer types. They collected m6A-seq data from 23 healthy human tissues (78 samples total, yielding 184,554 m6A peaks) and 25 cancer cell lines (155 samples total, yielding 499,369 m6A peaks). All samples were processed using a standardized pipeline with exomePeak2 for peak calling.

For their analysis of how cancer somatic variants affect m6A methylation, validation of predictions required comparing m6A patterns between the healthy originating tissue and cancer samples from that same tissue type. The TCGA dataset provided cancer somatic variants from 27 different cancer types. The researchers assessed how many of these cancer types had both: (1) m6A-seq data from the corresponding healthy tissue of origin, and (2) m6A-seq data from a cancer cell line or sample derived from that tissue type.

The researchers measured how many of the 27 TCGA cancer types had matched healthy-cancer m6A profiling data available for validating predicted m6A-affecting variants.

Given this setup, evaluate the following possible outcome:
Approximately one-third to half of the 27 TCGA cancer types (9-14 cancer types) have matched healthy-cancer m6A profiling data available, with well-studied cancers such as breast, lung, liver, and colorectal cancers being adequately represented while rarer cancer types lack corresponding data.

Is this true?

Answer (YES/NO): YES